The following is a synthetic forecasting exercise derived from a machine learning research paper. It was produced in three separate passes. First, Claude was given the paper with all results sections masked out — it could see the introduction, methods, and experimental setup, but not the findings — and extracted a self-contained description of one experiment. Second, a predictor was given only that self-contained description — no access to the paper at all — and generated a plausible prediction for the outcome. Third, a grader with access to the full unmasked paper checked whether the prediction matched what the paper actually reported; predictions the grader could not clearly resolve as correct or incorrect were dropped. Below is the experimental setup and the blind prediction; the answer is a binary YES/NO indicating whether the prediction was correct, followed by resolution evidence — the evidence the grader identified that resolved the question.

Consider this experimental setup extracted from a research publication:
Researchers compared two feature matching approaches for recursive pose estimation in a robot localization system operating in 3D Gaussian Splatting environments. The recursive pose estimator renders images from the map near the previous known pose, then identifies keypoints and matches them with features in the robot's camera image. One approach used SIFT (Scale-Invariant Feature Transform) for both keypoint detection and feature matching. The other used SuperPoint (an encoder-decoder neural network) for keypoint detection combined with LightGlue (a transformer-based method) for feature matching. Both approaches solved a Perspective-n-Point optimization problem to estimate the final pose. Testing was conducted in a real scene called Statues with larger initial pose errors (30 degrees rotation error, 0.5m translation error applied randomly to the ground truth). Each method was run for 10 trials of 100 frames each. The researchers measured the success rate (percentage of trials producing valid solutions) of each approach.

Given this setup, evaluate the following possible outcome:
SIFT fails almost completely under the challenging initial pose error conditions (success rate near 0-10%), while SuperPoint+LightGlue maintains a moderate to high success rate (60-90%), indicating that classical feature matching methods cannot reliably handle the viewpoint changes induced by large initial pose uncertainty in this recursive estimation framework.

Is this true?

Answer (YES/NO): NO